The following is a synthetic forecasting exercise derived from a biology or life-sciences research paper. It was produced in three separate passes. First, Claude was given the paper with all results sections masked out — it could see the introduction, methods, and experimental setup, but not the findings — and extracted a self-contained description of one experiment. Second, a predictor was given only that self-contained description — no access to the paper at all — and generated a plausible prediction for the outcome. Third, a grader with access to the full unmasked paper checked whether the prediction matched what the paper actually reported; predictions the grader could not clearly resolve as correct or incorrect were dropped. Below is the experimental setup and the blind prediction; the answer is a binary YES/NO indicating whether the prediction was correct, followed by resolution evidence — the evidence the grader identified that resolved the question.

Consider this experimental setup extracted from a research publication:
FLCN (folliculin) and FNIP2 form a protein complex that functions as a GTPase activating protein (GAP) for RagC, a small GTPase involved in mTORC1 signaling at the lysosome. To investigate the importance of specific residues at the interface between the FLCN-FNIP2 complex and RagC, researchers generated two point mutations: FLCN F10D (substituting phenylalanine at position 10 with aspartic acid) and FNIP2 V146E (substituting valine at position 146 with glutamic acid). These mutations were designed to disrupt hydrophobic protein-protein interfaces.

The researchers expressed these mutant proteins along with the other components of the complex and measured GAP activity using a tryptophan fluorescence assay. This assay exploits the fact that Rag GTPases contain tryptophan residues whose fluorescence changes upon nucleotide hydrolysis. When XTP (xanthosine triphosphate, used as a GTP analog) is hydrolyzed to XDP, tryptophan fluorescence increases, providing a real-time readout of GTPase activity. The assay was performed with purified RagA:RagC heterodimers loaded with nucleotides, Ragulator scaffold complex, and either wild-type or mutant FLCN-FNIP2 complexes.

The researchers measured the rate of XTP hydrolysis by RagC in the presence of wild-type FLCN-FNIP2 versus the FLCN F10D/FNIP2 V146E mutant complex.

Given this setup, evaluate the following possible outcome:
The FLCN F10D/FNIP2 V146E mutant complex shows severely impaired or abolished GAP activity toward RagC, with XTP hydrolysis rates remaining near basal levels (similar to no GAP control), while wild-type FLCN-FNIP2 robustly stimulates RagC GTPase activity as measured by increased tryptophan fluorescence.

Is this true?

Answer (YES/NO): YES